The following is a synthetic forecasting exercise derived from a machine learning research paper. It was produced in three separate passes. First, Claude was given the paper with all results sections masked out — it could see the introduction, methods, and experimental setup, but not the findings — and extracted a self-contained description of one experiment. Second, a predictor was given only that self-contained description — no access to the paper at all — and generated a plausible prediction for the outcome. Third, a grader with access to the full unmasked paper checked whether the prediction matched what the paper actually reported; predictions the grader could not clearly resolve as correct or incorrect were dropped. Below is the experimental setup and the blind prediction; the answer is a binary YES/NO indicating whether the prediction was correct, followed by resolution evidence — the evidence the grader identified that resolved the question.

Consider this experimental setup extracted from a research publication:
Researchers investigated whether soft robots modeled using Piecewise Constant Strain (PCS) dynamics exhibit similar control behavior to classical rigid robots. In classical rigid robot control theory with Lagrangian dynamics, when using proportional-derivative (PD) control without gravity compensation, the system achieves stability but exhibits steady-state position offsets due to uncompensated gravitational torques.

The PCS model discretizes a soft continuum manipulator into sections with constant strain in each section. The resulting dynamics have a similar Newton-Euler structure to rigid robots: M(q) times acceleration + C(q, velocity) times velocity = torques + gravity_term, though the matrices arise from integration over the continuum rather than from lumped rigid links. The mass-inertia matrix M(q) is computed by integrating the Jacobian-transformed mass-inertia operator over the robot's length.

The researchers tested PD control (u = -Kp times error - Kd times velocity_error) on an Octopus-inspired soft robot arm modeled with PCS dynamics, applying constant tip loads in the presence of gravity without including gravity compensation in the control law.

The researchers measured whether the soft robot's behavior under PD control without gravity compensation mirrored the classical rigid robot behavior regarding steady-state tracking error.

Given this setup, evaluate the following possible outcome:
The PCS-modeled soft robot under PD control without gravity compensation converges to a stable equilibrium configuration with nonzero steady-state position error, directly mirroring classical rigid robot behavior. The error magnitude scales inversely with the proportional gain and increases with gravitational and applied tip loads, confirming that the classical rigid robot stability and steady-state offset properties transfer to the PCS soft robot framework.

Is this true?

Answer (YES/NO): NO